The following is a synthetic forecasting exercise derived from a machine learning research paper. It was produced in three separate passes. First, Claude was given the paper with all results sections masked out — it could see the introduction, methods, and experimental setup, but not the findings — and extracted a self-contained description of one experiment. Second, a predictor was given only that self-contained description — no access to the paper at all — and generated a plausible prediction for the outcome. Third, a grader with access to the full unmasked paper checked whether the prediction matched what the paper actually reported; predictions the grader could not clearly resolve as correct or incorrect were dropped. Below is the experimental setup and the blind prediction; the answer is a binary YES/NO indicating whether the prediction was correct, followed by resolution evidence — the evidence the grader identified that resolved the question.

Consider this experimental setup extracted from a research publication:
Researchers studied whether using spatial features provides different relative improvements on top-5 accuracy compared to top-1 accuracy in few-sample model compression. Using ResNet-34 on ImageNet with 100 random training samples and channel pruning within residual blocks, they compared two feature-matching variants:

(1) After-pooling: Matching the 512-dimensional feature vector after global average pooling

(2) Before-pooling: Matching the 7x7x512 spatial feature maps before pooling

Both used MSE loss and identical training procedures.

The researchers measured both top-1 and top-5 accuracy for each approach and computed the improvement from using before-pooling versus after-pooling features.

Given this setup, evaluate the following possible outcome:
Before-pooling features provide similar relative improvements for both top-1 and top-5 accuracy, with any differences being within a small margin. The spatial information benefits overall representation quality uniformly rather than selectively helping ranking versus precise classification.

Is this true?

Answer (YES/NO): NO